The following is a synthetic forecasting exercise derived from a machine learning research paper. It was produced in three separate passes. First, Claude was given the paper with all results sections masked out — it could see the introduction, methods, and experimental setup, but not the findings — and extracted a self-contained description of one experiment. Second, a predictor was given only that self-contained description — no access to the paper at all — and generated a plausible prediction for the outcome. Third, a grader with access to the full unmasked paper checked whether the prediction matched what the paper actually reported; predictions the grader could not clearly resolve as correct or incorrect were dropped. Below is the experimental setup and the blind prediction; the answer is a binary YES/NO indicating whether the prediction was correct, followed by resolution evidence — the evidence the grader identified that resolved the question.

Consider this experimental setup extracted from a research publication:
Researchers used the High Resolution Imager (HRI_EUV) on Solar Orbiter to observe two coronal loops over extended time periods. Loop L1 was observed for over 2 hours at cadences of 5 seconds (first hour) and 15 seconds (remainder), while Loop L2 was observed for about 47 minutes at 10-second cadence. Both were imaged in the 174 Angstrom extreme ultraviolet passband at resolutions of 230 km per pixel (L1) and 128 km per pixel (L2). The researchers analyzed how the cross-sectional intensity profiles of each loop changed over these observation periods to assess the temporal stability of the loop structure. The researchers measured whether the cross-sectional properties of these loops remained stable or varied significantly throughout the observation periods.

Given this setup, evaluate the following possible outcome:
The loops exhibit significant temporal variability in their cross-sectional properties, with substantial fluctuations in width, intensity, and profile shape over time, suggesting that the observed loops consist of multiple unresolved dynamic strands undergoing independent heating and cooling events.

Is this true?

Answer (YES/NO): NO